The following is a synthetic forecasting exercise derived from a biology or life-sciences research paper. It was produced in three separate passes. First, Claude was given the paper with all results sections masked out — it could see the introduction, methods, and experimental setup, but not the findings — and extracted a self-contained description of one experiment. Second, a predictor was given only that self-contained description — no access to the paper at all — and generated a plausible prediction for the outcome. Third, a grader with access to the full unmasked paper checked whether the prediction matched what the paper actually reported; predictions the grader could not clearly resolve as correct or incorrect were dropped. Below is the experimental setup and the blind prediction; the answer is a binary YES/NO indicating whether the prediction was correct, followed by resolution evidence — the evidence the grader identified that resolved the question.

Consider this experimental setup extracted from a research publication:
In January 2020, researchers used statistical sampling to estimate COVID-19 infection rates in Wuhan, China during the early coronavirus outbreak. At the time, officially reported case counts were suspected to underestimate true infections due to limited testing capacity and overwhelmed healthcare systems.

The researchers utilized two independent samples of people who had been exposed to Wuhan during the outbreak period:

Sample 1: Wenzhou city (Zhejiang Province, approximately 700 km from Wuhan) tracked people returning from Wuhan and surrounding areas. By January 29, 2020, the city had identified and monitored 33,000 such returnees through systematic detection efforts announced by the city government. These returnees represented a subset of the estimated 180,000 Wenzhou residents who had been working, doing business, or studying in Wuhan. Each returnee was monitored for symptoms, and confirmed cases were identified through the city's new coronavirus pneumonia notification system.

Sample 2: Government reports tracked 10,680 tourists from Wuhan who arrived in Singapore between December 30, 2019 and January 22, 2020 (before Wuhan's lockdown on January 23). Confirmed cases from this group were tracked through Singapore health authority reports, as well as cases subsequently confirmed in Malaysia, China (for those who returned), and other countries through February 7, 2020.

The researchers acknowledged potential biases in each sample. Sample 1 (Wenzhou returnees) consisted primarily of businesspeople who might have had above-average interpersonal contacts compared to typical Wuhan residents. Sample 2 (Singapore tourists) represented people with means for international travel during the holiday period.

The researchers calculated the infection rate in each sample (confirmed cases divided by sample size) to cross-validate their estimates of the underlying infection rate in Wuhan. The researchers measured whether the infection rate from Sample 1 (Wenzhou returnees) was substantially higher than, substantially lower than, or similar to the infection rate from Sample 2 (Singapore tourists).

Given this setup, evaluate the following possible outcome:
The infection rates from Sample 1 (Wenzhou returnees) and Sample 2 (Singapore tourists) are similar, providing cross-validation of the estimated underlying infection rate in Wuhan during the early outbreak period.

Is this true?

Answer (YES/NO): NO